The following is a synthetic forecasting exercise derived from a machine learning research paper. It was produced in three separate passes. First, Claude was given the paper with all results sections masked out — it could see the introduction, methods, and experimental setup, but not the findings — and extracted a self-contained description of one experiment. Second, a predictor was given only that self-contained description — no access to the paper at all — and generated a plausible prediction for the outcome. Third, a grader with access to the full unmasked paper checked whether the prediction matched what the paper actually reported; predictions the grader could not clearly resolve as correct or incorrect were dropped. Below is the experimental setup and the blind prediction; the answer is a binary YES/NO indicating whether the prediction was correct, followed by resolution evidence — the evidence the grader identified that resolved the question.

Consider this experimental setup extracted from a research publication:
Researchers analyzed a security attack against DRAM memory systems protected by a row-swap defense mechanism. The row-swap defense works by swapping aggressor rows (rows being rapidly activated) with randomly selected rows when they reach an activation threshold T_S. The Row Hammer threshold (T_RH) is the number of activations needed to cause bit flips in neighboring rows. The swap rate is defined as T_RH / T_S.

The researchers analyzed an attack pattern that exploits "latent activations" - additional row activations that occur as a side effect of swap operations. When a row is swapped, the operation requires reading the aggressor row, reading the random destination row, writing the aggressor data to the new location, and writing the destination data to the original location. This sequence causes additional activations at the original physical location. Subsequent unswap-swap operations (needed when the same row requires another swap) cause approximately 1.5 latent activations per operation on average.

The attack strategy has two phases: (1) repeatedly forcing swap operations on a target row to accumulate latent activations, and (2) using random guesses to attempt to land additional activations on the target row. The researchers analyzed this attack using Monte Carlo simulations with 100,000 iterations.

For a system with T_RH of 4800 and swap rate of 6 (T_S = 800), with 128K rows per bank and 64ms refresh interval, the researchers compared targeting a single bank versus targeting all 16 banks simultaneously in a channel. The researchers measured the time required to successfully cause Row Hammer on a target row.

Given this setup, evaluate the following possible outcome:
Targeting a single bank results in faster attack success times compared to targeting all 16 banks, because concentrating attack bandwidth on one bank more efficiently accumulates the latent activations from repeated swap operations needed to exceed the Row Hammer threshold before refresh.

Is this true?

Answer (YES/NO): YES